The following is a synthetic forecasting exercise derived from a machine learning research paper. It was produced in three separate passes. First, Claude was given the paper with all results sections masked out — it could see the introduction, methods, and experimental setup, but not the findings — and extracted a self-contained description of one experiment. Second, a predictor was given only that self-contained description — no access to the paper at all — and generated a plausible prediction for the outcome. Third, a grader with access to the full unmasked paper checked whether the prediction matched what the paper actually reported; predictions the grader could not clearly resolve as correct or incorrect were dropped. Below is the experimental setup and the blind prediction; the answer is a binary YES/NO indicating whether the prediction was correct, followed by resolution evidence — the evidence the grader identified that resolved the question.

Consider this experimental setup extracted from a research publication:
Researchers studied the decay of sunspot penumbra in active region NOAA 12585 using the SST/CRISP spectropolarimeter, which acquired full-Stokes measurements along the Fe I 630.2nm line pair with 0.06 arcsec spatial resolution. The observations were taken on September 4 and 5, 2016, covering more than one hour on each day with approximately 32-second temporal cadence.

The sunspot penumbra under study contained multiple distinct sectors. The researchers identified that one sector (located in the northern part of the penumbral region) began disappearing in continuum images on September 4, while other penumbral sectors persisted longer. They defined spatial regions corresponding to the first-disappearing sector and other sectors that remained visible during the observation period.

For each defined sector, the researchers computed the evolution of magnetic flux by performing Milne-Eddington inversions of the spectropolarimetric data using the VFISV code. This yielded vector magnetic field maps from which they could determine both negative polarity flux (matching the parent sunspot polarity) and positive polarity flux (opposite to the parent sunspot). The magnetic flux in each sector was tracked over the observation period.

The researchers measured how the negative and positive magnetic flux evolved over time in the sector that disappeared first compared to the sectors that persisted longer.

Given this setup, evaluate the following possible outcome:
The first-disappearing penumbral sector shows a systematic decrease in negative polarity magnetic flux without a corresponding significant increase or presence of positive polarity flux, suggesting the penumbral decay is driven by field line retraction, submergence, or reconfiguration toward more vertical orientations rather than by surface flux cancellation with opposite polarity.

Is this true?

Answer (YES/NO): NO